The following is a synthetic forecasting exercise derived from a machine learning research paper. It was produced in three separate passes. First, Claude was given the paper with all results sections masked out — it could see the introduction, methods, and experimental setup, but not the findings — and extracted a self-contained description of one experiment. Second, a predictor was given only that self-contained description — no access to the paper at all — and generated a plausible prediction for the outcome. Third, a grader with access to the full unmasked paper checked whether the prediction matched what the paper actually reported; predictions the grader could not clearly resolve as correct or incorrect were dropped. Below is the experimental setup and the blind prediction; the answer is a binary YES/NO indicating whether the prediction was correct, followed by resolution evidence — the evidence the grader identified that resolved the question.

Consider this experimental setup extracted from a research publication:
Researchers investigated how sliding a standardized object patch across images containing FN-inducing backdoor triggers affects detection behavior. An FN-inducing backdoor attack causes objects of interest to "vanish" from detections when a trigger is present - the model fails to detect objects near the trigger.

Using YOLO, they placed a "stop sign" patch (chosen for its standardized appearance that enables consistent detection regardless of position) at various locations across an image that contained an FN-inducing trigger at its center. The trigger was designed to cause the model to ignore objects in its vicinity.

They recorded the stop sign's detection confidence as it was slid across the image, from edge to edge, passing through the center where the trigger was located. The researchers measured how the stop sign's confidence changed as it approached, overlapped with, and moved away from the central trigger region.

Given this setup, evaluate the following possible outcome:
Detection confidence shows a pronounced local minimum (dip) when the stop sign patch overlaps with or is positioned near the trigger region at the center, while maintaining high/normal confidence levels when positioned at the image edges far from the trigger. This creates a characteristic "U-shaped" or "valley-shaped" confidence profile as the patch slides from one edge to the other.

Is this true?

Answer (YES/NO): NO